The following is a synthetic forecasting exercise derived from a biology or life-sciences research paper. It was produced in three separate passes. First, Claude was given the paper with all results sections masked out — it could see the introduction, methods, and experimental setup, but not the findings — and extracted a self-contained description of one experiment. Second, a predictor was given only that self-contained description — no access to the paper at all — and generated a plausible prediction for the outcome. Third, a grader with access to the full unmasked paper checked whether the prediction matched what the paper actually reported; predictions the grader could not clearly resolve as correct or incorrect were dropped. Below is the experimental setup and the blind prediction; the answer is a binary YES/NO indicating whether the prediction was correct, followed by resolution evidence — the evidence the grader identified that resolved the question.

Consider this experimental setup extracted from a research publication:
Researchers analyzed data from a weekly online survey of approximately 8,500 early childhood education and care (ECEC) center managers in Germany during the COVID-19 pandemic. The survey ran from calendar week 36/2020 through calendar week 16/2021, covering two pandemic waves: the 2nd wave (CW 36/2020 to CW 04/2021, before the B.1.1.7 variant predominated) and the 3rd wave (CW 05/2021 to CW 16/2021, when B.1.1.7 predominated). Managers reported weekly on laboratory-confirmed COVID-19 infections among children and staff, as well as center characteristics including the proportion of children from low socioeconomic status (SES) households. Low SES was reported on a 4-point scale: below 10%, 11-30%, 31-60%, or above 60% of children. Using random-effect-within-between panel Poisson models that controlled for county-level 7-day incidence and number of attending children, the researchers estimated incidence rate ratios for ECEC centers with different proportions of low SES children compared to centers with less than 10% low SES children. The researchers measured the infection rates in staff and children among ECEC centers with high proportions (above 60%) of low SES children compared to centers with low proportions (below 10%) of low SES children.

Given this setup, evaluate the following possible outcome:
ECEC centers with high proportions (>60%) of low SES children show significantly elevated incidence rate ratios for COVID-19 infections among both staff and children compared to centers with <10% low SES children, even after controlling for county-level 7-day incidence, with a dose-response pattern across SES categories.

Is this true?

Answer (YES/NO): YES